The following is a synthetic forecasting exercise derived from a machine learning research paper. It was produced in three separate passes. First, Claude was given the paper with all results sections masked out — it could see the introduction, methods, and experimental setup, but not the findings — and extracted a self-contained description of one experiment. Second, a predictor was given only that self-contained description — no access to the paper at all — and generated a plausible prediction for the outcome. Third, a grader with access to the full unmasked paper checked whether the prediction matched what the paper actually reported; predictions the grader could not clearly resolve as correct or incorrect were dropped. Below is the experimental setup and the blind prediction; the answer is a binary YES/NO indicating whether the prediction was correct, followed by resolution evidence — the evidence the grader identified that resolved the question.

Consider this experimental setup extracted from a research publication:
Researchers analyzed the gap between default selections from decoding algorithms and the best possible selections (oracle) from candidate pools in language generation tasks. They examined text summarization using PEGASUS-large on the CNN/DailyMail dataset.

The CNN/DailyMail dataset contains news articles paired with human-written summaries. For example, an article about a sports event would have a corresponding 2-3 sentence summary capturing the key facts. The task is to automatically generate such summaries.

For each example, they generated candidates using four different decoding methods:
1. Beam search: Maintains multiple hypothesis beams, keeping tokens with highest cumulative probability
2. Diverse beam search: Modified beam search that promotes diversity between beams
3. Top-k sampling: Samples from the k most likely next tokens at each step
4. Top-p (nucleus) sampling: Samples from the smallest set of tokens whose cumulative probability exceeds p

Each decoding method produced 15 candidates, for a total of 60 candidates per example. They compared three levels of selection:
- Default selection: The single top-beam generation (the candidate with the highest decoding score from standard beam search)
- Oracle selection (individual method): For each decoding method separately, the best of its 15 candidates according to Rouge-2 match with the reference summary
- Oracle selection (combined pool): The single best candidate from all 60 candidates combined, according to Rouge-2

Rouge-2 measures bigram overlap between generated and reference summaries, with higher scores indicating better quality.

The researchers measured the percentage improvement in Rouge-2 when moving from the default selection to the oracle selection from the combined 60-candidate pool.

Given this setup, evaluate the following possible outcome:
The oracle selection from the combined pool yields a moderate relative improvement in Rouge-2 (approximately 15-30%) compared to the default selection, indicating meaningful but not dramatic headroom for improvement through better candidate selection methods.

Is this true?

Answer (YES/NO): NO